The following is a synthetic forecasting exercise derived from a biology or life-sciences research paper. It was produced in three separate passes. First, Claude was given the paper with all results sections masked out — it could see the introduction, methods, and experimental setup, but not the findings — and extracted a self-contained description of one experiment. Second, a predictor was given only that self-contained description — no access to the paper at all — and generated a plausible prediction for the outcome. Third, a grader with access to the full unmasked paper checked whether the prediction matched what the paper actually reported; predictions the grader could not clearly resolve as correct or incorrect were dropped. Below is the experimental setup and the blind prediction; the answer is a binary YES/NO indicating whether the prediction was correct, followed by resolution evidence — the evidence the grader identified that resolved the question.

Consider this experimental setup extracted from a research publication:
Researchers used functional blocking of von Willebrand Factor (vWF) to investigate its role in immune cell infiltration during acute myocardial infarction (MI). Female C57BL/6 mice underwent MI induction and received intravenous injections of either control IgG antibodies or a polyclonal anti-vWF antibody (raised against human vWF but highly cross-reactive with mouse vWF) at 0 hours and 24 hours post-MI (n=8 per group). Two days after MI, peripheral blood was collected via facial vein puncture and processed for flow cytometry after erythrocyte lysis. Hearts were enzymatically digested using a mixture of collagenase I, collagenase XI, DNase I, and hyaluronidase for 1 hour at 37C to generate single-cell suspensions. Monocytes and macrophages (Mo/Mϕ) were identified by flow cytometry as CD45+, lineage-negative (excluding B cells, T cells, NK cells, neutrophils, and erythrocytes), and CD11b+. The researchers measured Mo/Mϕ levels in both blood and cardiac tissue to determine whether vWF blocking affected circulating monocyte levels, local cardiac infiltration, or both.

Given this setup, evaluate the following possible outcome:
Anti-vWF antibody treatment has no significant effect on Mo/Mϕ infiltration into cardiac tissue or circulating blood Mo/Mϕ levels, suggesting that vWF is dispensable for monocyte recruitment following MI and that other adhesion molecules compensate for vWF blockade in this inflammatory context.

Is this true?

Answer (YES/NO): NO